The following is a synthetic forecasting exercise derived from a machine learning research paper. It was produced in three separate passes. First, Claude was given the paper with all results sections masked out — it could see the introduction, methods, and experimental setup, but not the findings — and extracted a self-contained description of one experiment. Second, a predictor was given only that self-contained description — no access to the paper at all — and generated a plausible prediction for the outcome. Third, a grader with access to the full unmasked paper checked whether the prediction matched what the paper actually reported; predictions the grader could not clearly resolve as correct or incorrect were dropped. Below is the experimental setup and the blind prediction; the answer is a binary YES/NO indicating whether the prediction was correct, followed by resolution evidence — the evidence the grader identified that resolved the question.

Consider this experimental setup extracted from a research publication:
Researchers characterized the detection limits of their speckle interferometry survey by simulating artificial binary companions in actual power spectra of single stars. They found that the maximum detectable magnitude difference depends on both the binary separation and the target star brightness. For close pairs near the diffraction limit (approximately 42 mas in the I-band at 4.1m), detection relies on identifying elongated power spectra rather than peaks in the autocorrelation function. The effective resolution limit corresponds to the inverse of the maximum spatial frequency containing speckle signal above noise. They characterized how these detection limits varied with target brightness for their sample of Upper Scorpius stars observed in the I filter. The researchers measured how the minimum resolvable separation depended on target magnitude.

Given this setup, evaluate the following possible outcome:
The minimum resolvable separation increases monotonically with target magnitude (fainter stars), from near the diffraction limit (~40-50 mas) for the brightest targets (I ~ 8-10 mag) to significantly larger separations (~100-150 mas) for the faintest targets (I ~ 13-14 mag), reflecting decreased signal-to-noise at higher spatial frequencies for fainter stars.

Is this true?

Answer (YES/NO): NO